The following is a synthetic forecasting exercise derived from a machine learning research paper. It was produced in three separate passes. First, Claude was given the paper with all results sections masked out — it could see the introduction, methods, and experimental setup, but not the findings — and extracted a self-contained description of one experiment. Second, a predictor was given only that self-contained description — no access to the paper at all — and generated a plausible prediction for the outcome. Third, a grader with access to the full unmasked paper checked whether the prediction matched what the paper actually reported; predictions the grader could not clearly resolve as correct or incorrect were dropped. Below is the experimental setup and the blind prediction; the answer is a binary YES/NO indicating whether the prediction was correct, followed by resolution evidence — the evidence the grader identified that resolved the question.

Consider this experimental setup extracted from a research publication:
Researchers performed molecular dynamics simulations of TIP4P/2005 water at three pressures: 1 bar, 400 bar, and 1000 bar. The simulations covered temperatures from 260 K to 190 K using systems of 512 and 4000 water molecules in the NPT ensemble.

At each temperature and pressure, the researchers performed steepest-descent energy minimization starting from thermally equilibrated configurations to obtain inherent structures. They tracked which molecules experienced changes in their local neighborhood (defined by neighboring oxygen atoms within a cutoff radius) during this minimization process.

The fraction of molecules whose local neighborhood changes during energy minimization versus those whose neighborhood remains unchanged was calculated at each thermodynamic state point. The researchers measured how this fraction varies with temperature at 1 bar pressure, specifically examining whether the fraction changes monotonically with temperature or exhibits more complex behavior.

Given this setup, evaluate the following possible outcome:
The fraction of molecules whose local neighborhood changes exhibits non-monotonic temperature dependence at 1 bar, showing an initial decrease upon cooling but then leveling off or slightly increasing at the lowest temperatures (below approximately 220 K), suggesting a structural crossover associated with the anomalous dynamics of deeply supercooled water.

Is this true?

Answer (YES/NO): NO